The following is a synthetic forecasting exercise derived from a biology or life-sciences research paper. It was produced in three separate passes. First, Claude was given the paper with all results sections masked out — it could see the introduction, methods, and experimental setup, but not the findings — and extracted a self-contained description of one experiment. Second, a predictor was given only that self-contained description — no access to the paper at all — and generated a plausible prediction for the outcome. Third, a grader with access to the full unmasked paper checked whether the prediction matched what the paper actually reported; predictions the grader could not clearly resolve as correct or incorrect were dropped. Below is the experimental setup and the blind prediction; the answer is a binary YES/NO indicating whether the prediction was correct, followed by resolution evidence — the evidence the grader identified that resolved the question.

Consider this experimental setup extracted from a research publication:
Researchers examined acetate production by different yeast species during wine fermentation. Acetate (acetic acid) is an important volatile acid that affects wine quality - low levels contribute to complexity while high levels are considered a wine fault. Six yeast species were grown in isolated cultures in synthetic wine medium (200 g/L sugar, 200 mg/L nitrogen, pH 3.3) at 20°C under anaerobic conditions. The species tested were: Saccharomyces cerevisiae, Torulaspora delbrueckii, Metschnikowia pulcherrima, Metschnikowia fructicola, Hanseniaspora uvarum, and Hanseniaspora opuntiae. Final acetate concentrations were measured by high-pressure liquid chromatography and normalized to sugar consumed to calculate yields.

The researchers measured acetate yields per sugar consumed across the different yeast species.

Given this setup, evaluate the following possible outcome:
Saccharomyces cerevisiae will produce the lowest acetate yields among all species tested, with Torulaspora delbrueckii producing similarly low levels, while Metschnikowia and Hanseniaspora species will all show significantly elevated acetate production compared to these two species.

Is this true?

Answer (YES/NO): NO